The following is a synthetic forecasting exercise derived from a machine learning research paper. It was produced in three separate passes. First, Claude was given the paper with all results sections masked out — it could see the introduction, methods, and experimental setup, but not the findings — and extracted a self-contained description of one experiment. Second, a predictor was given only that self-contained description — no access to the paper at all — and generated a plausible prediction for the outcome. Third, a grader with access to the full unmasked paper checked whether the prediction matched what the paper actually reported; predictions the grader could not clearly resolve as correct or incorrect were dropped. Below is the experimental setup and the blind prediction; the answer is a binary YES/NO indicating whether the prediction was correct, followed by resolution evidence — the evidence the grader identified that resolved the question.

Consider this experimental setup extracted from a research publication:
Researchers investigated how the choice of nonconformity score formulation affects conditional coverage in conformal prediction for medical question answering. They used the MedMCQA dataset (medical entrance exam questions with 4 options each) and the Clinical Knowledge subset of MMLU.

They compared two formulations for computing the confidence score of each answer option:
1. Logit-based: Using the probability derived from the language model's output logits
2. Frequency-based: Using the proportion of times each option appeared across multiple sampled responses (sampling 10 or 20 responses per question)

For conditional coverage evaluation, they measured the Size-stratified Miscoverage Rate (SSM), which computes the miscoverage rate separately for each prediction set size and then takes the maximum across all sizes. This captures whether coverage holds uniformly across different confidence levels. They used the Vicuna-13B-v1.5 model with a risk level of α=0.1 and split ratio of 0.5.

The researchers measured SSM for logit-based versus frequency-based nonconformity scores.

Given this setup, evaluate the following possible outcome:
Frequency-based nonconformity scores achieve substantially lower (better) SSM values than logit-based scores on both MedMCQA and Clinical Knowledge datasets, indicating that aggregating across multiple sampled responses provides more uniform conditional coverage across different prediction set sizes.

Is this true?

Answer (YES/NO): YES